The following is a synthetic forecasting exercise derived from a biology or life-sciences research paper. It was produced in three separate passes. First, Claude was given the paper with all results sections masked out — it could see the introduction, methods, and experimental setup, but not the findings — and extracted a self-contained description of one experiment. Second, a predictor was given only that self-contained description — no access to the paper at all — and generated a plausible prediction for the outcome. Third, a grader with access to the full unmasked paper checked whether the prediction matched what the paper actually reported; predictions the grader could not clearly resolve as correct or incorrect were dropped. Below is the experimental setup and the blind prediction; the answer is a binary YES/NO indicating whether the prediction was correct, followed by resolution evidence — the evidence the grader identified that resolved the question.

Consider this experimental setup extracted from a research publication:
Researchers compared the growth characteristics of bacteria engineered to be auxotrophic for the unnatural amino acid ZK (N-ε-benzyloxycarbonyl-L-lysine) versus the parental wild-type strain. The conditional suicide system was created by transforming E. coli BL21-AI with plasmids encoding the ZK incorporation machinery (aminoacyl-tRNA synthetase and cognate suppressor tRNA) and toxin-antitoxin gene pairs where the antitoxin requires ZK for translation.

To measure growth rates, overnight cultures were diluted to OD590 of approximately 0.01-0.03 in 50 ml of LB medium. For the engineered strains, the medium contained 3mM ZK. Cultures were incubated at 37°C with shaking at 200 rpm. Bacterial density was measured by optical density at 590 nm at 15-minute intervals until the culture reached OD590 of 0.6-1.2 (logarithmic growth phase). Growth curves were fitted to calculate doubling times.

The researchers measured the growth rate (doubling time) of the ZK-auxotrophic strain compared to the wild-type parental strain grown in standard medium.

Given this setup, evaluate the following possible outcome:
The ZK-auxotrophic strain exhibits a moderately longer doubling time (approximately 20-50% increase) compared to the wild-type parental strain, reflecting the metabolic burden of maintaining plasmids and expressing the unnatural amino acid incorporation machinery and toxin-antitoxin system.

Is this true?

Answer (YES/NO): NO